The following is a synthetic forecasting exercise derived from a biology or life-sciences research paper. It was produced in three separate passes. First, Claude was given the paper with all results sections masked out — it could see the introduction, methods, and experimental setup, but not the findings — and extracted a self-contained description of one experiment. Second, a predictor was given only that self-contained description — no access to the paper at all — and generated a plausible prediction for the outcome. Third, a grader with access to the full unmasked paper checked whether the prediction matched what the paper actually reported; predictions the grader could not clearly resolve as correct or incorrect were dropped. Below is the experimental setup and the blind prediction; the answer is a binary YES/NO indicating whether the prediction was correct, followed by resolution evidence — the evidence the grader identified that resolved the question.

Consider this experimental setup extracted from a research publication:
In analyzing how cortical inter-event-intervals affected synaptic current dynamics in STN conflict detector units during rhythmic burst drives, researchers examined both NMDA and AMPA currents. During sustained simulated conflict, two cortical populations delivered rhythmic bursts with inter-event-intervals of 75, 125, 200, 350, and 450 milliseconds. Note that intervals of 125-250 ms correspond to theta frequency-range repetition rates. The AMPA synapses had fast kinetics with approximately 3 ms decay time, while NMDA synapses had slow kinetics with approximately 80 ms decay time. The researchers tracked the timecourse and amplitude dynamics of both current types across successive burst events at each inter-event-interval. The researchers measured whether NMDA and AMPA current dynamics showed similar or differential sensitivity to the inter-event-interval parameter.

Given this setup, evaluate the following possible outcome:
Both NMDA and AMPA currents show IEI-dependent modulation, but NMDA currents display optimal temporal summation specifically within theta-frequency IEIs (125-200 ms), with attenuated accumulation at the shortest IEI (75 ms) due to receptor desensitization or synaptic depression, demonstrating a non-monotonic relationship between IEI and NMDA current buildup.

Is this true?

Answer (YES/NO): NO